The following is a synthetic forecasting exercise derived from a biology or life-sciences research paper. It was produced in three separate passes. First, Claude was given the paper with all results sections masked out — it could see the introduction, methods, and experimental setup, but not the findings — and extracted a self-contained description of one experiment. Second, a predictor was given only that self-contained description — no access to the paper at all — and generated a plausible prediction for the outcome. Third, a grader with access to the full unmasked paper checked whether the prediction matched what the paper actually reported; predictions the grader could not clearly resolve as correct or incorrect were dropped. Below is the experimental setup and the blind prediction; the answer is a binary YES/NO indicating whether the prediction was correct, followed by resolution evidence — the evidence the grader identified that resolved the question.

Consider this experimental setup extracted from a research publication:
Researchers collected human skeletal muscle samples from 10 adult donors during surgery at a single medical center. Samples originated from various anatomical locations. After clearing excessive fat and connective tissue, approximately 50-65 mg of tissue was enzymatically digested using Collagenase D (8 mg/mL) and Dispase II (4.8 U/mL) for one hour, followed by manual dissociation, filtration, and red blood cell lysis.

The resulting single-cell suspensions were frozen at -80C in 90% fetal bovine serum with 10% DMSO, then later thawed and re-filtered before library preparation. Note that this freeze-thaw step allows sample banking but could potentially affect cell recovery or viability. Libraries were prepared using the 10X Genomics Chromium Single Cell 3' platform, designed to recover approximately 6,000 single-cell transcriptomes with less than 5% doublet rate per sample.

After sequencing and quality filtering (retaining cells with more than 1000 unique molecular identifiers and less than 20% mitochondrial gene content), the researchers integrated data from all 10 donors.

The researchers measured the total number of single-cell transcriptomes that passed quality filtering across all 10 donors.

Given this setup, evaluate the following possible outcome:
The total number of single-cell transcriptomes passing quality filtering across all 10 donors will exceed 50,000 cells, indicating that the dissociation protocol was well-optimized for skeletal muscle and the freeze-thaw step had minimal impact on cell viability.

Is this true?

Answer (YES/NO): NO